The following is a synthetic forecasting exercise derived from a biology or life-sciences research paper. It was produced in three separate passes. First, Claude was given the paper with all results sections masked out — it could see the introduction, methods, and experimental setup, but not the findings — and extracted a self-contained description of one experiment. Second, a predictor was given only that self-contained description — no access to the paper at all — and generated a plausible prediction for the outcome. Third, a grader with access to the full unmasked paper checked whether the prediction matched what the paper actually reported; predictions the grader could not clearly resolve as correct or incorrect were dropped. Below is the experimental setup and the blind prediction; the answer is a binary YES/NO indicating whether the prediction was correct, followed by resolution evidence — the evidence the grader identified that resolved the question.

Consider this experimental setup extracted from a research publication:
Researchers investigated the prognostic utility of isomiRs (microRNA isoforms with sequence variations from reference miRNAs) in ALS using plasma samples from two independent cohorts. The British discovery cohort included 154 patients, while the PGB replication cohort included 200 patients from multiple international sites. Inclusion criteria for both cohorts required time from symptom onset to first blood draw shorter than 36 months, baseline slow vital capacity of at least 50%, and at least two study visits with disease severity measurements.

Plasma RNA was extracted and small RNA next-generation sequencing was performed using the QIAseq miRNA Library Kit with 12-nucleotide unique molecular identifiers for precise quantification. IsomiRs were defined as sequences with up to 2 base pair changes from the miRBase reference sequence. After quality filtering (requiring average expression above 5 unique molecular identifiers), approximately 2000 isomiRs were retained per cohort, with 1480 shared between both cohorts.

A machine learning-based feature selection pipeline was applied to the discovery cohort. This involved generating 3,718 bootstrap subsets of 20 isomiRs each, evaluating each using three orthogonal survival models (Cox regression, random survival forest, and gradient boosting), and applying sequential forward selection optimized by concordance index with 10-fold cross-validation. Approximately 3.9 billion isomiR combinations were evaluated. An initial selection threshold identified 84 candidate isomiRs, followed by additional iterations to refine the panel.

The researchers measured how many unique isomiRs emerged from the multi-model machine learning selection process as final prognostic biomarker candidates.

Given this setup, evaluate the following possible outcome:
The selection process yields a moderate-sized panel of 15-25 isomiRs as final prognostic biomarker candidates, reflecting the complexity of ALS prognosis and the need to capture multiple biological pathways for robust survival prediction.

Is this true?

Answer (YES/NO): YES